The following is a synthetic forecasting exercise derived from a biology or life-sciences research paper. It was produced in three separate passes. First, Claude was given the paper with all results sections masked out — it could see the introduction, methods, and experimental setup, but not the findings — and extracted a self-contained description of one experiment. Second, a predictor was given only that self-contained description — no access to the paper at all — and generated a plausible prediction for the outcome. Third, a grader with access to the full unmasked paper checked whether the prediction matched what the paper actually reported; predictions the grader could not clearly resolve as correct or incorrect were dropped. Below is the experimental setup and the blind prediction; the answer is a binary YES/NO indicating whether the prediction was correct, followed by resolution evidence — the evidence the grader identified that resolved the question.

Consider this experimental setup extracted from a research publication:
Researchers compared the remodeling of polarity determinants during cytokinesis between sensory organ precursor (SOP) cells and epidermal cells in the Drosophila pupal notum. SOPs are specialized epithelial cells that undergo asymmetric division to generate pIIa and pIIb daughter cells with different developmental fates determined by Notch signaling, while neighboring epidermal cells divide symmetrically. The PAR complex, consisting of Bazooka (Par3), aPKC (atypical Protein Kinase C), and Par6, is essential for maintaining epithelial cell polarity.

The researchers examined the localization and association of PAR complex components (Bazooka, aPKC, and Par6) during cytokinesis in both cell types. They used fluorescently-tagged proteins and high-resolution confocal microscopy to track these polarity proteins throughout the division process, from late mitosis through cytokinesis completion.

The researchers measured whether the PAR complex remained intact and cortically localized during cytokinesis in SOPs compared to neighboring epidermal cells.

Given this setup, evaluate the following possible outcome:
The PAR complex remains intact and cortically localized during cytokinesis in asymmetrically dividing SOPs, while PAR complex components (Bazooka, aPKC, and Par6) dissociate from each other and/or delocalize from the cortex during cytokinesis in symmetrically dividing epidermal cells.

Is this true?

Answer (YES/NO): NO